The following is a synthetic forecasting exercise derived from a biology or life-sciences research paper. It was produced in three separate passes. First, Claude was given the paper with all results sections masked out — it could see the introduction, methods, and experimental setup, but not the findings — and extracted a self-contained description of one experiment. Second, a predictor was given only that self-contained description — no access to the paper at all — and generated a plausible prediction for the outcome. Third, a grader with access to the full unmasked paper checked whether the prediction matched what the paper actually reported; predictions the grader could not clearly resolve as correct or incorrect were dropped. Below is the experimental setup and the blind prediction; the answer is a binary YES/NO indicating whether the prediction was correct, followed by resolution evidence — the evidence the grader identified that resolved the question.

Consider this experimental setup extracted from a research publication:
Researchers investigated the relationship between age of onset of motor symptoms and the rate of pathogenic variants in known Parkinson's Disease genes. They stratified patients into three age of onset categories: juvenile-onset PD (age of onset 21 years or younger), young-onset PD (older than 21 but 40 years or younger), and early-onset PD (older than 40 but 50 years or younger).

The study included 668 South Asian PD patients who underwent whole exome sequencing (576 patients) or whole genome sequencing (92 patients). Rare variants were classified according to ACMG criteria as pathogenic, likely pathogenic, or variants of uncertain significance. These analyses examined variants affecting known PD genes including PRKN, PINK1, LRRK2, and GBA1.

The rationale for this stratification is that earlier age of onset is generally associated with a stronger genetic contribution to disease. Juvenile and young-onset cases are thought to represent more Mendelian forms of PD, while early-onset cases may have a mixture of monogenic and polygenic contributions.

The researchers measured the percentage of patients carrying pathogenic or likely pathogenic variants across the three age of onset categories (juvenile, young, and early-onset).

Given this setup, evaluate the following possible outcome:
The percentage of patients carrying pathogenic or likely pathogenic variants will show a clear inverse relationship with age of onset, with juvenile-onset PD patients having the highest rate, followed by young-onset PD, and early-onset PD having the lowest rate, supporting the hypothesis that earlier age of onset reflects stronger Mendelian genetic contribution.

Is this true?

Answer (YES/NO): YES